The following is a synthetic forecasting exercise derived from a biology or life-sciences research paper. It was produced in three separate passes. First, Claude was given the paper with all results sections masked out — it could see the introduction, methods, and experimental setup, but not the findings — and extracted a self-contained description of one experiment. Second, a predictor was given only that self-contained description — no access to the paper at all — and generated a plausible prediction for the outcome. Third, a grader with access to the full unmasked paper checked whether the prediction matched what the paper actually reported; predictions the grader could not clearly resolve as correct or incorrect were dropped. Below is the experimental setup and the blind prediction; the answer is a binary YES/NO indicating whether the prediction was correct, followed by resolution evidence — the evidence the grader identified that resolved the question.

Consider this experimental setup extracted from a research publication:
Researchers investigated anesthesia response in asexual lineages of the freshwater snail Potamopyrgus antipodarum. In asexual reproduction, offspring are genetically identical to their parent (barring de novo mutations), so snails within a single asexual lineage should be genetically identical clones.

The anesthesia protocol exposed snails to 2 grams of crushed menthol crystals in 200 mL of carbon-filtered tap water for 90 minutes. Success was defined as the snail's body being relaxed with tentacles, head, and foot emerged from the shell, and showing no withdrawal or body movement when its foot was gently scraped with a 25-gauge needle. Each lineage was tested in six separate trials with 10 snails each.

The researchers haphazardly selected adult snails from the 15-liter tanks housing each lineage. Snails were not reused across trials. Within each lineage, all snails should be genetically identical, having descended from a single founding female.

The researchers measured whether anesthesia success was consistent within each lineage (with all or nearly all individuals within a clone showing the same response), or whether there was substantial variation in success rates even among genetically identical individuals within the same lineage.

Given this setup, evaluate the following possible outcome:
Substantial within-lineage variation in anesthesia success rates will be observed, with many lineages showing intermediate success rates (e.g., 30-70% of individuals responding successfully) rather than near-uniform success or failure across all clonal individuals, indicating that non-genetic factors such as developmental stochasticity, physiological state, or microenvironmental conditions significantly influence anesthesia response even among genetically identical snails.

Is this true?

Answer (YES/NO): YES